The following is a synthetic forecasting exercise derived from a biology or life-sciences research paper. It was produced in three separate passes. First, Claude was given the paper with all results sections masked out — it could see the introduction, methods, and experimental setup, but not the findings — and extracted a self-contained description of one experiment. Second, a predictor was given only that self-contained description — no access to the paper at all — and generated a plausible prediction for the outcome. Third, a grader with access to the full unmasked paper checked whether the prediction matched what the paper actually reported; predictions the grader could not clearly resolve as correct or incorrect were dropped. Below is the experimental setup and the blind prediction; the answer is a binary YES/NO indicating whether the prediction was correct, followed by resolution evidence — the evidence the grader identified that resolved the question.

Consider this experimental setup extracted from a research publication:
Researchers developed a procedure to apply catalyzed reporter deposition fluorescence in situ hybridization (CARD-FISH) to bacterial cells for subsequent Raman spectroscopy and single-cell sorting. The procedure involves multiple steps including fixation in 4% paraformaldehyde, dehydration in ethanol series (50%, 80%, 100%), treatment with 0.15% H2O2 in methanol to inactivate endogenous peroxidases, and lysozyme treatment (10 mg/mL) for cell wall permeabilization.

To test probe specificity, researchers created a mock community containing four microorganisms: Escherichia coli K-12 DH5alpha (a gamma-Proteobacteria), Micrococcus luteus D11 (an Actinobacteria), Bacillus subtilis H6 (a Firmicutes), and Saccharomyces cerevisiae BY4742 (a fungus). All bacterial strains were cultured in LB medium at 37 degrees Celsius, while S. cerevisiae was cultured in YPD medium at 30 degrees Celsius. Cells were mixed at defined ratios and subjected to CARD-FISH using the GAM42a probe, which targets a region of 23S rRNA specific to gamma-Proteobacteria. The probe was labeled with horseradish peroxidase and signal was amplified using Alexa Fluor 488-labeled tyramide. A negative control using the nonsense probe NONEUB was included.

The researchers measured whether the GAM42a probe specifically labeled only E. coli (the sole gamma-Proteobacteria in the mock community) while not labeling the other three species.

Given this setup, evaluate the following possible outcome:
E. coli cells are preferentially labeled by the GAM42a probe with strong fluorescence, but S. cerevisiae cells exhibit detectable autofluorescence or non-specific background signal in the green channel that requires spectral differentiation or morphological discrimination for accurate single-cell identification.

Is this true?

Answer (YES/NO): NO